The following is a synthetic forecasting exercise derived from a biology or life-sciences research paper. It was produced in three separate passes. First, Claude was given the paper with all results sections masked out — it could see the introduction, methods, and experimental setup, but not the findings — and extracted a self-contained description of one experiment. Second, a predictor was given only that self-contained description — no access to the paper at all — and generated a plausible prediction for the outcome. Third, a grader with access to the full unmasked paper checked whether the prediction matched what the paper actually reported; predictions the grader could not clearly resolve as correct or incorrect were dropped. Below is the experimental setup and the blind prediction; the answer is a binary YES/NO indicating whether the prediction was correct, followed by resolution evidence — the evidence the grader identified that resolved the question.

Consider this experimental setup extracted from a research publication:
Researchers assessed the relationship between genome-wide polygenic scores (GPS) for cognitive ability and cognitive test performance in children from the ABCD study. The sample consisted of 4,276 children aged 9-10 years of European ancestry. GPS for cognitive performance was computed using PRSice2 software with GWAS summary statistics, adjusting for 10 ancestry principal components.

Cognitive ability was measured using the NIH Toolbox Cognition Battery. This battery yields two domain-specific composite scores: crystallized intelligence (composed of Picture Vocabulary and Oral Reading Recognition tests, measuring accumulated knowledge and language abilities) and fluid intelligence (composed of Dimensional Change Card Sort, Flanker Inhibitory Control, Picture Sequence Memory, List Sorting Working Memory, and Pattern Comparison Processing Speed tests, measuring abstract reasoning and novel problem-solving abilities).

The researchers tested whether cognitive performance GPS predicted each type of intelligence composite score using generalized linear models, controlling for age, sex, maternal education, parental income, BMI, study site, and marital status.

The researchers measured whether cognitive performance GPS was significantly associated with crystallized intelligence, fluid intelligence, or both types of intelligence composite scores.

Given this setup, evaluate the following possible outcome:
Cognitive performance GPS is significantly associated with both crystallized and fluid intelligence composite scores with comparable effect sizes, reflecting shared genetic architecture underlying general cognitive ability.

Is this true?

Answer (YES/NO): NO